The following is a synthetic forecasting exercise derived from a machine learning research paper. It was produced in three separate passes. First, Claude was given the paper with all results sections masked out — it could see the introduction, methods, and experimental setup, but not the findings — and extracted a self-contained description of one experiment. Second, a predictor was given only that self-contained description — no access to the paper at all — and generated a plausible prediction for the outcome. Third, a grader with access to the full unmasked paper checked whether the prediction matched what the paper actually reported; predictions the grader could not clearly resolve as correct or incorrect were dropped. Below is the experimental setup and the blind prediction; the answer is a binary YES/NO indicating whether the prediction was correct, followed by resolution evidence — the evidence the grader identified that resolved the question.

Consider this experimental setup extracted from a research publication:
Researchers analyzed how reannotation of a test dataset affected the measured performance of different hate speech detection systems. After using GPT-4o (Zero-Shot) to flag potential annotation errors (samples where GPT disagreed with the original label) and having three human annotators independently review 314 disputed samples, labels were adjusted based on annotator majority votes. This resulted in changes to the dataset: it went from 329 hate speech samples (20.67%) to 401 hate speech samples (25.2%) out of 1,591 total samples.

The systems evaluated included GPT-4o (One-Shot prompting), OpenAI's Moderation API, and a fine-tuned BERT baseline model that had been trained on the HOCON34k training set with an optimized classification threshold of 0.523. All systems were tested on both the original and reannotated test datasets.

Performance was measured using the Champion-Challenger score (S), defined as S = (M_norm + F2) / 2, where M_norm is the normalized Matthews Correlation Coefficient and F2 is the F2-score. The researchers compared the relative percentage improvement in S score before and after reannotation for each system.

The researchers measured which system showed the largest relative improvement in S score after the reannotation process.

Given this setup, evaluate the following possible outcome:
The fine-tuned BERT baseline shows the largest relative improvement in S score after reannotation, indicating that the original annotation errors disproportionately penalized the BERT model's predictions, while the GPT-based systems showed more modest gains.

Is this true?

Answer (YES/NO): NO